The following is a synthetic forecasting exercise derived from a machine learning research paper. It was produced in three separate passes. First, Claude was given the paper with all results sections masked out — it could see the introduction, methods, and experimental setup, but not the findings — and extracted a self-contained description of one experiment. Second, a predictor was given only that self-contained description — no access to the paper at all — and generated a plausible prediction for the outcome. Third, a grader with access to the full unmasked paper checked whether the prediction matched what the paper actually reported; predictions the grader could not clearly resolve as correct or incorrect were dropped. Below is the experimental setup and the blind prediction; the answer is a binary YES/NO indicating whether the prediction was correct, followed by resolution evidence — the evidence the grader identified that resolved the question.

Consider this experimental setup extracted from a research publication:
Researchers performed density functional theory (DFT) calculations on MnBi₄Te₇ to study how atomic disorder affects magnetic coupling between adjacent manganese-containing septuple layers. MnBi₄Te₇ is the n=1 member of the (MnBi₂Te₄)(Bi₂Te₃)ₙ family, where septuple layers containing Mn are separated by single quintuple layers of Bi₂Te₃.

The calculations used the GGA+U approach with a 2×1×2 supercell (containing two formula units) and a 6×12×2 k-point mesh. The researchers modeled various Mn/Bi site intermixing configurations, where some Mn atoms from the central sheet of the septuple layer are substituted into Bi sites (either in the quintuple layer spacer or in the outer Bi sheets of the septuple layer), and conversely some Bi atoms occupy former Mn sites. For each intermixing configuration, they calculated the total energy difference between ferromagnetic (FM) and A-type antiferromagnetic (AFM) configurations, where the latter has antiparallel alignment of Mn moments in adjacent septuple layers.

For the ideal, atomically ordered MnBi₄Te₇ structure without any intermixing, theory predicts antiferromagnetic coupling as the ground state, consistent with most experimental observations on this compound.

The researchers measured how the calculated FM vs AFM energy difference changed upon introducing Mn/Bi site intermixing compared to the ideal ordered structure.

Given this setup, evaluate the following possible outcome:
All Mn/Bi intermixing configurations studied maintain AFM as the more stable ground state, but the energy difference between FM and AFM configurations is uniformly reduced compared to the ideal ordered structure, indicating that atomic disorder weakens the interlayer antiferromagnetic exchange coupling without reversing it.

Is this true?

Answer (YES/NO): NO